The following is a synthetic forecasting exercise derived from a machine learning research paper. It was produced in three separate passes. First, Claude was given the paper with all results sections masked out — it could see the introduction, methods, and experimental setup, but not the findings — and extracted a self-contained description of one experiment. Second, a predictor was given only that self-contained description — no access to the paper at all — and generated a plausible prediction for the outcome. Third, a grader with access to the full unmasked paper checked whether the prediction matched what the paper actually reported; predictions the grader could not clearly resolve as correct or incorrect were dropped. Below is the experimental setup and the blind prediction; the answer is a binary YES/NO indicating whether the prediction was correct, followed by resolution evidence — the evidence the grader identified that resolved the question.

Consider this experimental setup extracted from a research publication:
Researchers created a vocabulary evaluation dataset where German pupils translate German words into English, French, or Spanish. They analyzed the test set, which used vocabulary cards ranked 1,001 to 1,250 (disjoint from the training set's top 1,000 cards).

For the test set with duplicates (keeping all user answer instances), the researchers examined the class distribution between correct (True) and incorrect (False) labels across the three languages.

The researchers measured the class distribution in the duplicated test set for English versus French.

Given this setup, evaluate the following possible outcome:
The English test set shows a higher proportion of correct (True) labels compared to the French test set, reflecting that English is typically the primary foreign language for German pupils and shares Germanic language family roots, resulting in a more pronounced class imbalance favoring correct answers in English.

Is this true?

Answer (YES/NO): NO